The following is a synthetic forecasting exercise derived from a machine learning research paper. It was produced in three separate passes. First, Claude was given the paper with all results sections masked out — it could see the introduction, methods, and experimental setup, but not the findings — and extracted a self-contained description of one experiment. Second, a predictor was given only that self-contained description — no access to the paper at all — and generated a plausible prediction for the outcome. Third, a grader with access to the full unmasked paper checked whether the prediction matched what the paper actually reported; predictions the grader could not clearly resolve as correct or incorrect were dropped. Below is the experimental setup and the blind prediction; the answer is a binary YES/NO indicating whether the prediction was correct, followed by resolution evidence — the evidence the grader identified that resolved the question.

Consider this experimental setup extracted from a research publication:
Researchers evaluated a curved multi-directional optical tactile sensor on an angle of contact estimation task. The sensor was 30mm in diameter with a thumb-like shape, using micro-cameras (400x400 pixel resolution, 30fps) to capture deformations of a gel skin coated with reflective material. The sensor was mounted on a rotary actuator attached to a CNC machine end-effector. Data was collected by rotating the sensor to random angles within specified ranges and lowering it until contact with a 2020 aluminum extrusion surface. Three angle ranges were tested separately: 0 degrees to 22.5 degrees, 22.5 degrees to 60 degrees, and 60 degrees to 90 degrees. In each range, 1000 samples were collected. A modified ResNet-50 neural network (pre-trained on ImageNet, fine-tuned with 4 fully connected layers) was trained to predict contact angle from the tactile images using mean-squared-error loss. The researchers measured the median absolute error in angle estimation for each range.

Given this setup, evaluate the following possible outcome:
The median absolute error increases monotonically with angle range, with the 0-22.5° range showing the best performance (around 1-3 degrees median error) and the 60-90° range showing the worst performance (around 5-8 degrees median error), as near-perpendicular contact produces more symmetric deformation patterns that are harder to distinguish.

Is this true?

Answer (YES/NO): NO